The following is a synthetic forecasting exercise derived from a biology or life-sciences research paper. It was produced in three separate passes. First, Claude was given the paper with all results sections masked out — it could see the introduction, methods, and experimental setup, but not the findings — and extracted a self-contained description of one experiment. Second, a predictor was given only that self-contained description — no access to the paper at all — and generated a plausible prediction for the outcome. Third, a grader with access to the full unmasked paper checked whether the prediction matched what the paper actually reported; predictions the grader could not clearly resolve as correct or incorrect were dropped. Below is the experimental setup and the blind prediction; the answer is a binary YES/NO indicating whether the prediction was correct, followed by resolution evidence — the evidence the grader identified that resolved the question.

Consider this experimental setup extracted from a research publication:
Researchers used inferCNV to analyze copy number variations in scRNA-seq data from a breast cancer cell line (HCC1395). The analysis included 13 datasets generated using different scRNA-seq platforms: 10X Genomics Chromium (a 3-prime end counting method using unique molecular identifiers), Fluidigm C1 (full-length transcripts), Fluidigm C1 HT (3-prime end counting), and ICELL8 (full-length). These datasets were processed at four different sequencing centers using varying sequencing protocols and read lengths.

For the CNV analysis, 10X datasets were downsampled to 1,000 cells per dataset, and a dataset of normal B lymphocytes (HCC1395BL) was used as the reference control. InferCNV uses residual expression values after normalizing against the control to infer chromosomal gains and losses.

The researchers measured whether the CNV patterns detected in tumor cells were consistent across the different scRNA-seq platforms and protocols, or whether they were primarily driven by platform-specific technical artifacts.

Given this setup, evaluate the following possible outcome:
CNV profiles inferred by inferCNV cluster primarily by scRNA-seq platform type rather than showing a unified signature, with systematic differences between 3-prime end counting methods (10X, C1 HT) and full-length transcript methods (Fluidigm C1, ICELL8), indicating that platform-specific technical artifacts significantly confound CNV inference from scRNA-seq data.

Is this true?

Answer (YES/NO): NO